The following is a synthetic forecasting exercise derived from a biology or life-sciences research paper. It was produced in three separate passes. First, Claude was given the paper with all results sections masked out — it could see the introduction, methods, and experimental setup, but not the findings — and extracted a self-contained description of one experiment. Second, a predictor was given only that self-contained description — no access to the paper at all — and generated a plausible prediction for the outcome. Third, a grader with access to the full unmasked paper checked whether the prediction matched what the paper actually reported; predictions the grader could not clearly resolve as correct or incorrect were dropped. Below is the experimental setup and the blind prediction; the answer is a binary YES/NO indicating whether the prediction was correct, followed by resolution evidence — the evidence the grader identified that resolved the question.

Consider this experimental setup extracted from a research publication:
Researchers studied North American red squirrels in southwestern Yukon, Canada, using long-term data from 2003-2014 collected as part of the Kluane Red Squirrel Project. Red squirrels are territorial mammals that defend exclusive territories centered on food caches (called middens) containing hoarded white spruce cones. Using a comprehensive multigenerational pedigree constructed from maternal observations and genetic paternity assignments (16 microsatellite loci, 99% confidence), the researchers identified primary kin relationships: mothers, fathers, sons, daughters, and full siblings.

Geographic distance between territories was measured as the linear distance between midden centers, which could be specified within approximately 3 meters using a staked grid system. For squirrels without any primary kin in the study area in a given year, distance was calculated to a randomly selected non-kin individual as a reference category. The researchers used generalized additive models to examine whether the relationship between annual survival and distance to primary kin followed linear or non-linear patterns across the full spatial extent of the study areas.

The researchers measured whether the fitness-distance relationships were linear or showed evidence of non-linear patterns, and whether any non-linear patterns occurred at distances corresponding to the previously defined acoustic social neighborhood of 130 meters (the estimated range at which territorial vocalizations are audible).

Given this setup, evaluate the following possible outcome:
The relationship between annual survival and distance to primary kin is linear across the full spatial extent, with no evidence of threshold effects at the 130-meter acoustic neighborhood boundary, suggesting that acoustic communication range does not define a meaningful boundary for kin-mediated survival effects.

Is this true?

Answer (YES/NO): NO